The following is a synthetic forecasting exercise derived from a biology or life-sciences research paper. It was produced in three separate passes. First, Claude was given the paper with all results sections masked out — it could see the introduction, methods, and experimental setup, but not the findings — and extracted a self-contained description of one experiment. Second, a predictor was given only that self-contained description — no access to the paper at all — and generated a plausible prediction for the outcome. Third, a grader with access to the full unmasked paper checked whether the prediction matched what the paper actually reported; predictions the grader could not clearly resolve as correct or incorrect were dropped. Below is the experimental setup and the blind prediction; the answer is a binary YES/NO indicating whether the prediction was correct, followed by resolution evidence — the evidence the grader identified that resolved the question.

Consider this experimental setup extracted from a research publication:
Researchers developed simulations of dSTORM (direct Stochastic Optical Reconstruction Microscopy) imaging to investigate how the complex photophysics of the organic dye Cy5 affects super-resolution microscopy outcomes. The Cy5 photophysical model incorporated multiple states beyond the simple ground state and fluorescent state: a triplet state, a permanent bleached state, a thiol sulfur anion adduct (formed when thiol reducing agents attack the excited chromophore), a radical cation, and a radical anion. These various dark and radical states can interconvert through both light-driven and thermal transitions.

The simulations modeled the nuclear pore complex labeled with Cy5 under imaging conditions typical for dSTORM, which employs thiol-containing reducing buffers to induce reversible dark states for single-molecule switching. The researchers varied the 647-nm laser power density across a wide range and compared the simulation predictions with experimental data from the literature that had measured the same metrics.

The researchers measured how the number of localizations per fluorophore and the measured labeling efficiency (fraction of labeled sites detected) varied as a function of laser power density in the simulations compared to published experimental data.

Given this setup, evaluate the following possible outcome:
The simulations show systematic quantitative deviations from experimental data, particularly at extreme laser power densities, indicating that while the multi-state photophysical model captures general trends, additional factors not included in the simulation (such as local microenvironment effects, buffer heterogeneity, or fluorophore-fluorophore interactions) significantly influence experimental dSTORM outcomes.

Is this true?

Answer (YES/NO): NO